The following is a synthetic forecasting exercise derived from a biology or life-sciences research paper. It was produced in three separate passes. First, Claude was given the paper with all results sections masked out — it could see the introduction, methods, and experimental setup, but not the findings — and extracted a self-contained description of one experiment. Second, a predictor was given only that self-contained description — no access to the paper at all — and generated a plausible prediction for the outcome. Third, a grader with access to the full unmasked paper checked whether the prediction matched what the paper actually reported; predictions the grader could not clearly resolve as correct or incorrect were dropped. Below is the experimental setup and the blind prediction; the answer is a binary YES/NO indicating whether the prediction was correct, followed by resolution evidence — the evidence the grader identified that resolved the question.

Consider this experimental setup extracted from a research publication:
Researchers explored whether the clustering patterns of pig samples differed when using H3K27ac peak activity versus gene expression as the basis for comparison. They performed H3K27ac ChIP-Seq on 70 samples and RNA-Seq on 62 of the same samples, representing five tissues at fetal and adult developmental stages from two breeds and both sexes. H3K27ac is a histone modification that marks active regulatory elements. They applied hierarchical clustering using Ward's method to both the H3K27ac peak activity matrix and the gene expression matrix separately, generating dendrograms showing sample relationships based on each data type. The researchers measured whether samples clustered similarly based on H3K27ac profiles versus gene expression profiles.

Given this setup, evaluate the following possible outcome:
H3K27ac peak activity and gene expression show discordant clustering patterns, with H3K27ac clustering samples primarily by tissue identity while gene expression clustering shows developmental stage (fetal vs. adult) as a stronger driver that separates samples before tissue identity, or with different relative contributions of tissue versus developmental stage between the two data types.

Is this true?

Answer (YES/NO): NO